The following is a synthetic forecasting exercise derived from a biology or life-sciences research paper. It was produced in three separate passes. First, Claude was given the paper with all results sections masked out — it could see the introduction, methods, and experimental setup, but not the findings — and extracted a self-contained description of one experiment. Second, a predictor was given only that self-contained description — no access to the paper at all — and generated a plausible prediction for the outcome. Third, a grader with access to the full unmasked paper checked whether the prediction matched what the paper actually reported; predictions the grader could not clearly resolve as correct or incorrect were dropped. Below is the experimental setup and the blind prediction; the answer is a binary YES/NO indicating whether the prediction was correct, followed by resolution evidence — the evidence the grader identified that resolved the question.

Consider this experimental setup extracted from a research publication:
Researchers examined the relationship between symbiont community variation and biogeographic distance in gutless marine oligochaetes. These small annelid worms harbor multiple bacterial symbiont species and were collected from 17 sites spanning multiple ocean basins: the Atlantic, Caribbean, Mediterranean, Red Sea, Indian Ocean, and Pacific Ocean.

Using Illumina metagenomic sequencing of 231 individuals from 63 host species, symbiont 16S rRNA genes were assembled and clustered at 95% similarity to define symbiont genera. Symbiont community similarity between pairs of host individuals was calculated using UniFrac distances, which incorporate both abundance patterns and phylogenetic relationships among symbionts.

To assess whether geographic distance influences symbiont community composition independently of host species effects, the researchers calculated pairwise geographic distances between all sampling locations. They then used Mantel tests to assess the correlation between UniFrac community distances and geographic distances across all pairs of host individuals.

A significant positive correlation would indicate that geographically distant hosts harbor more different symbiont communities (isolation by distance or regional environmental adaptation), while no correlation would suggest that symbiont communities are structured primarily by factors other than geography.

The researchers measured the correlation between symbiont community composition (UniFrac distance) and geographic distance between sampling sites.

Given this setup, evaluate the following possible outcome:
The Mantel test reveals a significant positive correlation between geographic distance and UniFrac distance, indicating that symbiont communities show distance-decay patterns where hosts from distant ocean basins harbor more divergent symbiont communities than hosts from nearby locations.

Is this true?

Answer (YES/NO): YES